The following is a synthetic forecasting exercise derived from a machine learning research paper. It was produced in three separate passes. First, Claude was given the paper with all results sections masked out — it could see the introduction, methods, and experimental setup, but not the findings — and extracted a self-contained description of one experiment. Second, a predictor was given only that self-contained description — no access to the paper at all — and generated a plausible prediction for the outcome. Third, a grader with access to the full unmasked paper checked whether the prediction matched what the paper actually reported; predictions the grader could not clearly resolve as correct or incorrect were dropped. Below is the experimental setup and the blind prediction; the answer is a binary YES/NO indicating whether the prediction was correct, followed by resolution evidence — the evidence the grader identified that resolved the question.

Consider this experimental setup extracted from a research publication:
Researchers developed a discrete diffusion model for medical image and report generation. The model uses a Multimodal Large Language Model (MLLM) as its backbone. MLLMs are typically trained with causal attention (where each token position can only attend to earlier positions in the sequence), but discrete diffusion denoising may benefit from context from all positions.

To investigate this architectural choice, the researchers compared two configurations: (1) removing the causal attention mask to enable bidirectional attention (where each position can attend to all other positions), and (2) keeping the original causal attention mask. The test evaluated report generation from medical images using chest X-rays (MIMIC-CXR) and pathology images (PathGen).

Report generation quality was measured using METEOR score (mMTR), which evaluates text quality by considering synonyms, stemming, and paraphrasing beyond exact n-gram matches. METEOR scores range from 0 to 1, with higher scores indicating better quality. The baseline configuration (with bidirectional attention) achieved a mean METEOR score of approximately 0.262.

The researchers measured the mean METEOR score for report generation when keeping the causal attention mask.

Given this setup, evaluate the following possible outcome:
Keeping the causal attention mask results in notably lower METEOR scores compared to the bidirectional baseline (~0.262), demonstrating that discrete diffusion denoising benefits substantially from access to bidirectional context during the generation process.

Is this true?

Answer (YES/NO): YES